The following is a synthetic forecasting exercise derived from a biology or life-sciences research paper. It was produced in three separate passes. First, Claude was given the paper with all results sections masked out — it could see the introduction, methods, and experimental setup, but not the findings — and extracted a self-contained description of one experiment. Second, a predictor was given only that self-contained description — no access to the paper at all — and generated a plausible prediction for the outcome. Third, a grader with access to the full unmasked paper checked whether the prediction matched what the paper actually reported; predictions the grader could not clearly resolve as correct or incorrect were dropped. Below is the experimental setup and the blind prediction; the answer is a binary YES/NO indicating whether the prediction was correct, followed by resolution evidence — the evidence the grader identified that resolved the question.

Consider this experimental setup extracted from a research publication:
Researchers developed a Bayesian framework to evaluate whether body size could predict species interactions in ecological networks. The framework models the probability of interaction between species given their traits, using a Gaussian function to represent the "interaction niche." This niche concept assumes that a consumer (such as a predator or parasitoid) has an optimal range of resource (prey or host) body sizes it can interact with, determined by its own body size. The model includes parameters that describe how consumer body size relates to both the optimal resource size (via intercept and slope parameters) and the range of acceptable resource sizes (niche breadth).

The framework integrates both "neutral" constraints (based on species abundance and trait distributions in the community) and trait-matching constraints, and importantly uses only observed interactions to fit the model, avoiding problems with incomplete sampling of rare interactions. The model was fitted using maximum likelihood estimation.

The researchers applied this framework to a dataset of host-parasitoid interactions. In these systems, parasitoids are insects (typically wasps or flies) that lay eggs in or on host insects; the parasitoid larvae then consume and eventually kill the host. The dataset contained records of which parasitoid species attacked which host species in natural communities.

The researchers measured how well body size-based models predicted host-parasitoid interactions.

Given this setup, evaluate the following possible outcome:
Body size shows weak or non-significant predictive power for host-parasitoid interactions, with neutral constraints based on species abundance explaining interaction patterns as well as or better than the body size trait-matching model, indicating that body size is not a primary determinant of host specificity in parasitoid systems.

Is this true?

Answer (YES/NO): NO